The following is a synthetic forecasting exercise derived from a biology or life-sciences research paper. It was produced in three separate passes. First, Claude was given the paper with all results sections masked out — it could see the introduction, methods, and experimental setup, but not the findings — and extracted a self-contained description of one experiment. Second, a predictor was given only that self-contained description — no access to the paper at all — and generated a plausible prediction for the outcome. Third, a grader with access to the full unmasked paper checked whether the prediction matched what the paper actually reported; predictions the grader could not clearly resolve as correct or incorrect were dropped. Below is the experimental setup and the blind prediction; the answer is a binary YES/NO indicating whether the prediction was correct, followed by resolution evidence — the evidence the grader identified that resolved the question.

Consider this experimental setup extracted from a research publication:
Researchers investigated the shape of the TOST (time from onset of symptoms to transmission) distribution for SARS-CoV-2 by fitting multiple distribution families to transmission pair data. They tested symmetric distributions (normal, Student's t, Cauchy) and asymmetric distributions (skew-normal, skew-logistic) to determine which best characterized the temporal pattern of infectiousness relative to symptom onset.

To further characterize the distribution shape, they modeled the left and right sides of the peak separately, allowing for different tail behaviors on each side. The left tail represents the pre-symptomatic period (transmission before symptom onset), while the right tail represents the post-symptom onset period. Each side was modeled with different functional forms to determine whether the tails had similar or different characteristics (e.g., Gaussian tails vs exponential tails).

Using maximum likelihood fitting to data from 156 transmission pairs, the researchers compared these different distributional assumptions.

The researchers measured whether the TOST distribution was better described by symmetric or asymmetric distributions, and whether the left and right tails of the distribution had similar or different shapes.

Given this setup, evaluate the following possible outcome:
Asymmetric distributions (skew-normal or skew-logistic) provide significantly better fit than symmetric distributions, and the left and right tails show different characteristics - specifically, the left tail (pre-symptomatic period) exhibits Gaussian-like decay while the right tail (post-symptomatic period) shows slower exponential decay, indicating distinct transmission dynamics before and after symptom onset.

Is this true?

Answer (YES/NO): NO